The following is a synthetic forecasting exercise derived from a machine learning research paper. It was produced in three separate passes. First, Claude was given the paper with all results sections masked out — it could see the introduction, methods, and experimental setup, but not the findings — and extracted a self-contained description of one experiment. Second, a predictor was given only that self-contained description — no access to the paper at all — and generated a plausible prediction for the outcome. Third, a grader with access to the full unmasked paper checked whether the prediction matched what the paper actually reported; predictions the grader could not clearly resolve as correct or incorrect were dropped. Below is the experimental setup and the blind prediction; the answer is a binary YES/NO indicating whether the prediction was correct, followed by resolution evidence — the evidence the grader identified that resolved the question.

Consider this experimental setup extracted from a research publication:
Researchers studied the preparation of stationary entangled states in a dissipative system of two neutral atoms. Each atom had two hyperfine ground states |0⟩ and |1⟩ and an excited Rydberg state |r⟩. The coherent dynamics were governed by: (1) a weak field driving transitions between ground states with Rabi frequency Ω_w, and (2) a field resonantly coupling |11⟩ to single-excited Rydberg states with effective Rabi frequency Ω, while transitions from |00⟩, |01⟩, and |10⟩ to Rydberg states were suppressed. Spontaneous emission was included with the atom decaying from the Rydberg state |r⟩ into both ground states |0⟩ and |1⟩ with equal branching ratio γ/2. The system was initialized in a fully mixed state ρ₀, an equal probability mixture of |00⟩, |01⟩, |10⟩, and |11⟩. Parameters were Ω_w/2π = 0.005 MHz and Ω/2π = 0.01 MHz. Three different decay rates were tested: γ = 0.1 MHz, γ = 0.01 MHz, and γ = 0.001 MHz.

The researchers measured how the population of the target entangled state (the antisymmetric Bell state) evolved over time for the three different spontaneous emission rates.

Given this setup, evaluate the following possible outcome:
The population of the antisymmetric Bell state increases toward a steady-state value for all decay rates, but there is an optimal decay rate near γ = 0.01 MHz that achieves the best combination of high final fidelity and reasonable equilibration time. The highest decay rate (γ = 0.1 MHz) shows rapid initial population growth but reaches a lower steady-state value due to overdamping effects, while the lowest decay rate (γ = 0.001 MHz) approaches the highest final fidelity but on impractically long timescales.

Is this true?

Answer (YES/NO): NO